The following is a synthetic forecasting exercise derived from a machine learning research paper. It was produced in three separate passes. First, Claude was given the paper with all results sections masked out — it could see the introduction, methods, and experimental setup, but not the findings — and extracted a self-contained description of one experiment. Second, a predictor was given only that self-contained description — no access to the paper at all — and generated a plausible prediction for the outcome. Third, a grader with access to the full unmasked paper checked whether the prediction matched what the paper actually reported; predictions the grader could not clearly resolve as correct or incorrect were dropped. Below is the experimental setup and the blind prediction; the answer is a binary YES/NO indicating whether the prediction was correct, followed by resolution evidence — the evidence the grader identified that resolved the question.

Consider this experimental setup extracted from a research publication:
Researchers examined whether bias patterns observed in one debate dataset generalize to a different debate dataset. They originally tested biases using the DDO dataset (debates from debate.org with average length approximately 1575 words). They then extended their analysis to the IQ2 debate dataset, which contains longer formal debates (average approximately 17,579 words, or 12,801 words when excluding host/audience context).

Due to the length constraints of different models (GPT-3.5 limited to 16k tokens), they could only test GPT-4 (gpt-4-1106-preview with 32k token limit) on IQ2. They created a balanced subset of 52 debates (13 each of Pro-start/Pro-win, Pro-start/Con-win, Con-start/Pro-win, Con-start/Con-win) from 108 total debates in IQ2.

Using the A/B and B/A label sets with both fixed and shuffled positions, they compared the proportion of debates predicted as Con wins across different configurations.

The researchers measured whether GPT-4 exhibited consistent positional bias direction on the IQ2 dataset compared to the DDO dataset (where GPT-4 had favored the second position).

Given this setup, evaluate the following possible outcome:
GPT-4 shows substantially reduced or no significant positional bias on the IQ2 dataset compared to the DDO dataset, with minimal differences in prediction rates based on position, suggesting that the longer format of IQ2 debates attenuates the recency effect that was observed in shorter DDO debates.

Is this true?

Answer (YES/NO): NO